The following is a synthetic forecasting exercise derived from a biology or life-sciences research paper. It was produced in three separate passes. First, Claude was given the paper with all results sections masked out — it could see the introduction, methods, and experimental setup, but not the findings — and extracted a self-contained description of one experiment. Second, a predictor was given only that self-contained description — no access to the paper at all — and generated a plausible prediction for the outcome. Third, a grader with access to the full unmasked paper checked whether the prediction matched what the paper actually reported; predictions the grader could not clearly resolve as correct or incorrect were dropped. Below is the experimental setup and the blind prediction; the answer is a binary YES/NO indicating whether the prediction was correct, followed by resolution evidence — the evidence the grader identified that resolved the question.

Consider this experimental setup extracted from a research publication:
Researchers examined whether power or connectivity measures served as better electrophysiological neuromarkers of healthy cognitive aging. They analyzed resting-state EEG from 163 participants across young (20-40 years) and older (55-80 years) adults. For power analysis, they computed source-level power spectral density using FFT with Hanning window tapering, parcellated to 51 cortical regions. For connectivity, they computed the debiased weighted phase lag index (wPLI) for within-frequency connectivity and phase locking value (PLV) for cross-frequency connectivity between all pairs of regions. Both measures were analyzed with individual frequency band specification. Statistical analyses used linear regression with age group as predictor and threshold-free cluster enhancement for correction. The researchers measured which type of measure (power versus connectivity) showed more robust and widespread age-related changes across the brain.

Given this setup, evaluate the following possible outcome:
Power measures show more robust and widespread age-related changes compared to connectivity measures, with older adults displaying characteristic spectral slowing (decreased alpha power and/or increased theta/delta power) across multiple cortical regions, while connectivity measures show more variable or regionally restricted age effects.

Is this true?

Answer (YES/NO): NO